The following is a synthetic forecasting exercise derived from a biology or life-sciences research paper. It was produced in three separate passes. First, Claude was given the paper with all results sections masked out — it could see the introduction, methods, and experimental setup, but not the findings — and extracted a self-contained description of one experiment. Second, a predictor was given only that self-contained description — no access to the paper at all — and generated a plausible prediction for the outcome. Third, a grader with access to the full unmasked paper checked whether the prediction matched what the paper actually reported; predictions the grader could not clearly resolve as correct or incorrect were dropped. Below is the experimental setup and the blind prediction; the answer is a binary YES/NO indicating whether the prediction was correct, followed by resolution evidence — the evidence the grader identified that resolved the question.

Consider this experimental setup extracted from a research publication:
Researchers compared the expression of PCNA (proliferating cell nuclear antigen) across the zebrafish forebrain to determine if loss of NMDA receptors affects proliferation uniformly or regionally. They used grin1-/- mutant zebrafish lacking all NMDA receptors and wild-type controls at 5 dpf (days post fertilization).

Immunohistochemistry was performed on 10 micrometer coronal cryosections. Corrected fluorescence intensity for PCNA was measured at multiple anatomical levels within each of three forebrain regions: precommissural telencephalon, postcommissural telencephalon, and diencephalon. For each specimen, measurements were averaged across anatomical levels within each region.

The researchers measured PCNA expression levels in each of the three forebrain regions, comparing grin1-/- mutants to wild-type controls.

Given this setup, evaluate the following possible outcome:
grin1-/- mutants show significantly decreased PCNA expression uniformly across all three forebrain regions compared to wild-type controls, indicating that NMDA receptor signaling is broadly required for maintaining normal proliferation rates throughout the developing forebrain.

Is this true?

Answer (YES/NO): NO